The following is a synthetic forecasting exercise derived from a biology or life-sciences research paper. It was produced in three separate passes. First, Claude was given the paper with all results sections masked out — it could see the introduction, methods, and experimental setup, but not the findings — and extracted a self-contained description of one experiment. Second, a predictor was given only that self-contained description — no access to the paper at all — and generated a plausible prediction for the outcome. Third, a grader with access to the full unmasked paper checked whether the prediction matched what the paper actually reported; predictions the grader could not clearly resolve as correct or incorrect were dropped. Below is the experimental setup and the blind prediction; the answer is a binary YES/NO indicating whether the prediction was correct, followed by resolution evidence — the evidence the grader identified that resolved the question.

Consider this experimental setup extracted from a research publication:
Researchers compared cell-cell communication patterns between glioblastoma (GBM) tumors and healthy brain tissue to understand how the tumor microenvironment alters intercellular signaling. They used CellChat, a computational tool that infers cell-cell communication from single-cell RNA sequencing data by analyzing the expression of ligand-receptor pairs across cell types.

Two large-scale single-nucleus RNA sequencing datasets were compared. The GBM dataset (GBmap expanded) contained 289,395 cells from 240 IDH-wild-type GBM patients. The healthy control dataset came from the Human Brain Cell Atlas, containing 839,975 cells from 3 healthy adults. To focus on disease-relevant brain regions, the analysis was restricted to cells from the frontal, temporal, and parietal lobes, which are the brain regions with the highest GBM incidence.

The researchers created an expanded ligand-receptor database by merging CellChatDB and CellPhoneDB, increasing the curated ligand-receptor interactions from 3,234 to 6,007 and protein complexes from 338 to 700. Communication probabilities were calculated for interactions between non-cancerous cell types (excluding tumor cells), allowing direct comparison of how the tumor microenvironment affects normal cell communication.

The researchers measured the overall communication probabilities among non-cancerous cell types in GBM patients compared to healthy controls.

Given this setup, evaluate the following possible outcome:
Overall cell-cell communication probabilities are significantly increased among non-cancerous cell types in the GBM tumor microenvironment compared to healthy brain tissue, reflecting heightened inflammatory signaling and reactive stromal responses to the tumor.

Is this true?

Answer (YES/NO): NO